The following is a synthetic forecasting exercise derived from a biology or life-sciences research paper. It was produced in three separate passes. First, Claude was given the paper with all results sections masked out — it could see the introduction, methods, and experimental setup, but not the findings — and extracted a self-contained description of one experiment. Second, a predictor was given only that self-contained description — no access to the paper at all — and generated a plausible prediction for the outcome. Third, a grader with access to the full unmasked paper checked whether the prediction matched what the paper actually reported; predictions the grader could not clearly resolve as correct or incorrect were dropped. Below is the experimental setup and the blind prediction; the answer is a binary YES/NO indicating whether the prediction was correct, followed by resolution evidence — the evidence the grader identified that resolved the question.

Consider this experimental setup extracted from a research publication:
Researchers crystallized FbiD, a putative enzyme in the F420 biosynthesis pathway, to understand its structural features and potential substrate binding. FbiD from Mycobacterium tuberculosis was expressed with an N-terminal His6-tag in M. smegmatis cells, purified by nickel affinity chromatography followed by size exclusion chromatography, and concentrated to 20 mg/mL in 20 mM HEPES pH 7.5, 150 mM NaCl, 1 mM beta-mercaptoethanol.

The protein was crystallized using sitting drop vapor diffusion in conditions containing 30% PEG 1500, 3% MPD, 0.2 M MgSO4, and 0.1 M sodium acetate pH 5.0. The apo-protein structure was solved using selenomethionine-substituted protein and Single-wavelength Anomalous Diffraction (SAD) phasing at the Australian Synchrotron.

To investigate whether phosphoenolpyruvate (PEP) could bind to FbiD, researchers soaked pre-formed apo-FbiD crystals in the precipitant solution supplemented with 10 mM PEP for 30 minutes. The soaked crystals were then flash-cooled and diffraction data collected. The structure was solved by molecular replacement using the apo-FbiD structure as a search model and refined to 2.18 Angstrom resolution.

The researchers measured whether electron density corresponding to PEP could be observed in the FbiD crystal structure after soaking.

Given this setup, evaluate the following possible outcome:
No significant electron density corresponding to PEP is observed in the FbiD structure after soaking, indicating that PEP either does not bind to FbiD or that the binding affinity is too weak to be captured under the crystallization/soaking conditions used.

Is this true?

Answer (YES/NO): NO